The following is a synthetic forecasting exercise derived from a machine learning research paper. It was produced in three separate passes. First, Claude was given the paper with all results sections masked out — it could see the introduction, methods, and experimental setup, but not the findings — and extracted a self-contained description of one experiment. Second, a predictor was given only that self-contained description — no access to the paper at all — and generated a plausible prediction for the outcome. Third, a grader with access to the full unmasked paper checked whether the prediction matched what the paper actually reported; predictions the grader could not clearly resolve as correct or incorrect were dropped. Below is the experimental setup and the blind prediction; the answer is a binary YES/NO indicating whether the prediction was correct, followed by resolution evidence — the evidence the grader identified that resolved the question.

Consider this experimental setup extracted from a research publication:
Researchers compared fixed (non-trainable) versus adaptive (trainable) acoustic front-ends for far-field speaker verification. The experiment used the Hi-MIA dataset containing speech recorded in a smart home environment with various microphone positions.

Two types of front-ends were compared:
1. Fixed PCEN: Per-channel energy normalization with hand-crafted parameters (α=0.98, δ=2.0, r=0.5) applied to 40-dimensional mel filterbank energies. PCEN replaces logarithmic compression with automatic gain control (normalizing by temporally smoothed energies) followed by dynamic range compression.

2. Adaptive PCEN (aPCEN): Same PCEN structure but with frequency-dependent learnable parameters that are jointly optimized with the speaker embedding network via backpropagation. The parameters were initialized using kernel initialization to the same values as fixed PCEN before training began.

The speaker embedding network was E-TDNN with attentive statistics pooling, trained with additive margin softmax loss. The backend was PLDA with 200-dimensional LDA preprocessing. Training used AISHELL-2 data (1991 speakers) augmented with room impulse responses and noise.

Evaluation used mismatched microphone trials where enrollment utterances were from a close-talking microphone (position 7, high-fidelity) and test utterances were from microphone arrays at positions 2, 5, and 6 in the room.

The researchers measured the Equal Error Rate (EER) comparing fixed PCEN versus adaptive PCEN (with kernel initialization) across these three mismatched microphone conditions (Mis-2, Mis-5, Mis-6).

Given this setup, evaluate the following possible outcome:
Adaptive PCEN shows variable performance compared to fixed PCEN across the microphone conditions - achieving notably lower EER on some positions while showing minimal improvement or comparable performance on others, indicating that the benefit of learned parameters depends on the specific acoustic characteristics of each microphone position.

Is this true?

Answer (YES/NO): NO